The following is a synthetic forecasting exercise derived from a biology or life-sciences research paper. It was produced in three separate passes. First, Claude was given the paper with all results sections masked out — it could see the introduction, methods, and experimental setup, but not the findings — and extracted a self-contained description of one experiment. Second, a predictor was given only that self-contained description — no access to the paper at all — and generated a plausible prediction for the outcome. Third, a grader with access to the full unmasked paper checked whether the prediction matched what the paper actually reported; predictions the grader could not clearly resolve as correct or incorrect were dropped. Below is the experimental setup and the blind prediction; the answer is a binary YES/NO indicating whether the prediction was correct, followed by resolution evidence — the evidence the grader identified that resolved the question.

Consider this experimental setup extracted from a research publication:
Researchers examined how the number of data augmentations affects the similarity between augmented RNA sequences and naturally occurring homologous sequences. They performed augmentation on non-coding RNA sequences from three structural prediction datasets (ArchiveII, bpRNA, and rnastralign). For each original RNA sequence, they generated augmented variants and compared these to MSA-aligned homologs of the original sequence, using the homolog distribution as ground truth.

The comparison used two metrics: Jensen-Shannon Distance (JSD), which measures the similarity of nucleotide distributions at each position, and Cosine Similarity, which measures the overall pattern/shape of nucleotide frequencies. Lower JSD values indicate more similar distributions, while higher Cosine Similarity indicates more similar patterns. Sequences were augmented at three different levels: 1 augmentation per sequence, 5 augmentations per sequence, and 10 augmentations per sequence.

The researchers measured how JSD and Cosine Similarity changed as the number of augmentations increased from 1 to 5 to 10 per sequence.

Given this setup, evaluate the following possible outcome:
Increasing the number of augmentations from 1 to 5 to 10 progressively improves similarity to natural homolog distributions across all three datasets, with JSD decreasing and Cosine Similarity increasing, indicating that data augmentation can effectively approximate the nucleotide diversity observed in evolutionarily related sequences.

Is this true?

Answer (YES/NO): YES